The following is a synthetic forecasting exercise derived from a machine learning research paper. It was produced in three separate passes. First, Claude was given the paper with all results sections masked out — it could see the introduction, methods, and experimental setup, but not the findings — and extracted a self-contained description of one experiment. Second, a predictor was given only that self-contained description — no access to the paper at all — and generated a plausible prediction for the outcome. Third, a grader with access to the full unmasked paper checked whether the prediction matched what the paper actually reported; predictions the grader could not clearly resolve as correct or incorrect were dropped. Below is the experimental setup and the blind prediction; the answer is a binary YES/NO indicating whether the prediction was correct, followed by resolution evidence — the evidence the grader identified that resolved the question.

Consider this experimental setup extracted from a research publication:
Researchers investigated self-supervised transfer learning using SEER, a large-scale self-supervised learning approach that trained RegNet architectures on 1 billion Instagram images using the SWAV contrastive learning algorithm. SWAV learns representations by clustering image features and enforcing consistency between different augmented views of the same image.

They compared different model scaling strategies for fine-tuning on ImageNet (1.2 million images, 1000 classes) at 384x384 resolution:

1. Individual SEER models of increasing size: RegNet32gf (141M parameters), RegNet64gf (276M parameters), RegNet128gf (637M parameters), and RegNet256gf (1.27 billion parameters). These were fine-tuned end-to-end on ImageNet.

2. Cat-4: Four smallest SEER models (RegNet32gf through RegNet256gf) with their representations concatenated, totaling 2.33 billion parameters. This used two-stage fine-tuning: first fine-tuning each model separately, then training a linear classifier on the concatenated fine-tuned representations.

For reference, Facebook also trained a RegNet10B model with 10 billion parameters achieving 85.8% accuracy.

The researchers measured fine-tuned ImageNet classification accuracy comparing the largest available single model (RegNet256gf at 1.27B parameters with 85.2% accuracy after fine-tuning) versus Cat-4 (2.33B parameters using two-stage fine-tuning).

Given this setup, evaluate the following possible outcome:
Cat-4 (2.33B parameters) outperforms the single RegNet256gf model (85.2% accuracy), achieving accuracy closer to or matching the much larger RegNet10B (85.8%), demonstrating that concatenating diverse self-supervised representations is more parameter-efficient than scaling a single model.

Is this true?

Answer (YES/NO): YES